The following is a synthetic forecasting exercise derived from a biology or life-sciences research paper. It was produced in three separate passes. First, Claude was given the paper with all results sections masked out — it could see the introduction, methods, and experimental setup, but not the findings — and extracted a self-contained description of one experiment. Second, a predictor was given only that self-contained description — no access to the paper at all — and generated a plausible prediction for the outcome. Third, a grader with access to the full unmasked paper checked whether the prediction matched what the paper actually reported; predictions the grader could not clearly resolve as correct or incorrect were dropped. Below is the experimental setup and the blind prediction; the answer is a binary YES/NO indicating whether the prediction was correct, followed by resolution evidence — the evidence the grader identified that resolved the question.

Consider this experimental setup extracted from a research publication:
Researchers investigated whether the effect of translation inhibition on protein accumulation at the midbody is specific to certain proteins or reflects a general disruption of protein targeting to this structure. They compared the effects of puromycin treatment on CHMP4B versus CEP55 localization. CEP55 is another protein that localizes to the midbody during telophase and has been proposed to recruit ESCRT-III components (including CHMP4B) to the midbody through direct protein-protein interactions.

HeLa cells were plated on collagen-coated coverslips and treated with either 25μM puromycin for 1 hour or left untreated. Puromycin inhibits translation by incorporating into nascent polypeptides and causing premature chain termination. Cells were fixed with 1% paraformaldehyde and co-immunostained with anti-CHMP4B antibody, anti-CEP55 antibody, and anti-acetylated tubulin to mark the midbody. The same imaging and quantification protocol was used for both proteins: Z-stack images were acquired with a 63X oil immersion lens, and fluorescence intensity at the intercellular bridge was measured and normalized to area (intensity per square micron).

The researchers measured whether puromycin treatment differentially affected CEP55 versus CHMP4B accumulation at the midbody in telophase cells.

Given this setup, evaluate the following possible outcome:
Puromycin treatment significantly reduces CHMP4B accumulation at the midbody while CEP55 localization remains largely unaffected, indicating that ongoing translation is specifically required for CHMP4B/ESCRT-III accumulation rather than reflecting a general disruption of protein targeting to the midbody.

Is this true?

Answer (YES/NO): YES